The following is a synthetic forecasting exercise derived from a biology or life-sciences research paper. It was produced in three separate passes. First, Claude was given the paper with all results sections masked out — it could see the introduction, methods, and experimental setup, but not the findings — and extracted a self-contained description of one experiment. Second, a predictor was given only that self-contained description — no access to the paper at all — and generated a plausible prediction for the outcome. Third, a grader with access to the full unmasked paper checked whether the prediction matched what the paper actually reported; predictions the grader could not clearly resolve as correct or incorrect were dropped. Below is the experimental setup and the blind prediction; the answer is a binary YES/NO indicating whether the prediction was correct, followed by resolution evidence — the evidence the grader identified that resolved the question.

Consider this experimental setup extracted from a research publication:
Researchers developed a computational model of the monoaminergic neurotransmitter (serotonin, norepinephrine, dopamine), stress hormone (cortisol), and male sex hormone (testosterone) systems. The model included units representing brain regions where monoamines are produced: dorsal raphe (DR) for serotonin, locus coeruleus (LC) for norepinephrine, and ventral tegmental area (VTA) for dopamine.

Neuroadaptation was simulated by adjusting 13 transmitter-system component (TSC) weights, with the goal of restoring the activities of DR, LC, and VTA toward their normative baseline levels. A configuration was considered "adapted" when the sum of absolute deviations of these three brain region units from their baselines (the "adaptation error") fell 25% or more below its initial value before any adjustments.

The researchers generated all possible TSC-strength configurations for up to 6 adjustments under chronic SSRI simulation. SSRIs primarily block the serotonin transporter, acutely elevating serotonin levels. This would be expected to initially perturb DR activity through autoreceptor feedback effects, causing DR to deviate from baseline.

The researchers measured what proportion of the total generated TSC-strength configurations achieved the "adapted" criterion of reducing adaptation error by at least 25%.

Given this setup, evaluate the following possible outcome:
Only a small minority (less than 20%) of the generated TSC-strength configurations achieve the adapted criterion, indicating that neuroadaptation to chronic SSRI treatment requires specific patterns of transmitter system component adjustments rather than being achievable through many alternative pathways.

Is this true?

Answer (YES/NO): NO